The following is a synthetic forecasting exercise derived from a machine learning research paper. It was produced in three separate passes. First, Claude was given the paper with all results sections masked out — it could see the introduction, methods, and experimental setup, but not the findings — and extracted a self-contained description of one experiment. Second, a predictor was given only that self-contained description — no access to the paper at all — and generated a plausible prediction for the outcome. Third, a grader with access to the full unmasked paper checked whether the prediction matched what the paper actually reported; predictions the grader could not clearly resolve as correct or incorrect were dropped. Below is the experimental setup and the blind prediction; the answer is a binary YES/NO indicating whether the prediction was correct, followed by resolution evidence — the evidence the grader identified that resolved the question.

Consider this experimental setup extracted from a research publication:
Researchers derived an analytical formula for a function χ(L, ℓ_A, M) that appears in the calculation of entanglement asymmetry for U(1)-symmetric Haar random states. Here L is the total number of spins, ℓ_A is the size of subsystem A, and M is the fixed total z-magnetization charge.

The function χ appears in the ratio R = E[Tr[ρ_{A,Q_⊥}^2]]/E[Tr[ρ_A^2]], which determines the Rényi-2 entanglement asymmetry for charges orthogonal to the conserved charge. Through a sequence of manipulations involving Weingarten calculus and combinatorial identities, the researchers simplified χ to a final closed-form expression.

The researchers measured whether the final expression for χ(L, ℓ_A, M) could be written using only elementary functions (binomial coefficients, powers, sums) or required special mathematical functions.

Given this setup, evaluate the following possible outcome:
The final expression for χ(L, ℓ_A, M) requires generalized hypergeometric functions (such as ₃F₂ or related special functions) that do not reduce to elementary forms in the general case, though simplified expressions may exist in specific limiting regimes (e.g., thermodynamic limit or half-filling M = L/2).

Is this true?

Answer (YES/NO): NO